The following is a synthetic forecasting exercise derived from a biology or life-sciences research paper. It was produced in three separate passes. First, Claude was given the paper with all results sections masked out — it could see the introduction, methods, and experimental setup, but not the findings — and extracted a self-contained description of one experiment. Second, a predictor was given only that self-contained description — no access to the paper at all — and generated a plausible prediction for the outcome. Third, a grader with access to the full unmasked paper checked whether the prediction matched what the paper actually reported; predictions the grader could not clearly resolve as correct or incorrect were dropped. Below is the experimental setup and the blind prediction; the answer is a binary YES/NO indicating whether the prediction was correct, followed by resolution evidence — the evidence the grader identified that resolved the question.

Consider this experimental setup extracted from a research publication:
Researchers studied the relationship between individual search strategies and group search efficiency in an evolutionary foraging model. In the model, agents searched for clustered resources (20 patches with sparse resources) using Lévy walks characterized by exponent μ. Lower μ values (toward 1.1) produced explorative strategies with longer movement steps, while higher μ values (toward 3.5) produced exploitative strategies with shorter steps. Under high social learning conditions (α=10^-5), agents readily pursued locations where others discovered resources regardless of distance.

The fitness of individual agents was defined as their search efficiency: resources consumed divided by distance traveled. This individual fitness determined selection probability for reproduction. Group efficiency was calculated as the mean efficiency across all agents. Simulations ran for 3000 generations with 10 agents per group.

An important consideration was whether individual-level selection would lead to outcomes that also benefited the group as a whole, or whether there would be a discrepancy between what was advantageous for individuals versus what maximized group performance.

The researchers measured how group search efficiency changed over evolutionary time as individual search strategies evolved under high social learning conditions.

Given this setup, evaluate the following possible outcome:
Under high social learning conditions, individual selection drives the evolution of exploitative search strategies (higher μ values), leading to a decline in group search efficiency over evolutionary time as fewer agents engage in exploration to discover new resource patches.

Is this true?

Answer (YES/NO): YES